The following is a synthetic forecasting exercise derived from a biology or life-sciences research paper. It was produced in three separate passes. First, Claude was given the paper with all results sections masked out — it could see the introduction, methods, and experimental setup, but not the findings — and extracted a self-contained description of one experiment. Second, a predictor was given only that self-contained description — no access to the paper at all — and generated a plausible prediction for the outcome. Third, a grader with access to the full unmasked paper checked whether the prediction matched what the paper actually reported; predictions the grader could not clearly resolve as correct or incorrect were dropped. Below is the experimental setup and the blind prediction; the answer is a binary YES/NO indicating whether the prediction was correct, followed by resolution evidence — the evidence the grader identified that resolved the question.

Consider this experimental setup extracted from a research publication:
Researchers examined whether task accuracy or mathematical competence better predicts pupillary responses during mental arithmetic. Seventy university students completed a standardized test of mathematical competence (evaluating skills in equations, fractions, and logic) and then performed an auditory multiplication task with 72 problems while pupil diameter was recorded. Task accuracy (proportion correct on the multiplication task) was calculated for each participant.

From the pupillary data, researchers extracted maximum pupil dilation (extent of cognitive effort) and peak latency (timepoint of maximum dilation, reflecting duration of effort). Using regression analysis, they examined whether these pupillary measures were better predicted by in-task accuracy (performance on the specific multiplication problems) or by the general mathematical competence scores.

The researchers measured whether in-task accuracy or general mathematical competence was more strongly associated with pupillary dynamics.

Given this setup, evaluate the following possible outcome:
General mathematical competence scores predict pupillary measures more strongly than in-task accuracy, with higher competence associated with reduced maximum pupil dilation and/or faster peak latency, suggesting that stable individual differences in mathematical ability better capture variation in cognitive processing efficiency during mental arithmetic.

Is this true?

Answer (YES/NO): NO